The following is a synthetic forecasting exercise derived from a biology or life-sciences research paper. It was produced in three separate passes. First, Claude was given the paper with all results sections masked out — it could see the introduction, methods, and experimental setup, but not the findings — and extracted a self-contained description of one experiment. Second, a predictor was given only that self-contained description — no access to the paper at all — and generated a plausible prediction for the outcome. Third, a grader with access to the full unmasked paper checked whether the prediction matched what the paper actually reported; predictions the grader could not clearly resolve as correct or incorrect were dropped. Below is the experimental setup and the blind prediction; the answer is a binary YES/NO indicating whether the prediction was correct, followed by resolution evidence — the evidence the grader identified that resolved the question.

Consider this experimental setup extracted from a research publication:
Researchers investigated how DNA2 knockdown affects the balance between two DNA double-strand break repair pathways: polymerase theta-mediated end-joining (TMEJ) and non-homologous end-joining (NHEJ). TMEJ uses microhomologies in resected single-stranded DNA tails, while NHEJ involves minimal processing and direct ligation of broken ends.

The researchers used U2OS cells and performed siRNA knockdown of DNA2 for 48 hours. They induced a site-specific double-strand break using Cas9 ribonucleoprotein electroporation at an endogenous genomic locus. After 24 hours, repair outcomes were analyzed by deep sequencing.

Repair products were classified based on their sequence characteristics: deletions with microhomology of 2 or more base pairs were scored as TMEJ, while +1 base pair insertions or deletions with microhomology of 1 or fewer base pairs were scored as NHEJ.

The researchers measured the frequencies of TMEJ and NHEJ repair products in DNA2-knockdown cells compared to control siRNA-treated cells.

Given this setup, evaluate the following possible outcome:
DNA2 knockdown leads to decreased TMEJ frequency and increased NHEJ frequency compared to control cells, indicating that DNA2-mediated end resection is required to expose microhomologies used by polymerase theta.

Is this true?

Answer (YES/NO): NO